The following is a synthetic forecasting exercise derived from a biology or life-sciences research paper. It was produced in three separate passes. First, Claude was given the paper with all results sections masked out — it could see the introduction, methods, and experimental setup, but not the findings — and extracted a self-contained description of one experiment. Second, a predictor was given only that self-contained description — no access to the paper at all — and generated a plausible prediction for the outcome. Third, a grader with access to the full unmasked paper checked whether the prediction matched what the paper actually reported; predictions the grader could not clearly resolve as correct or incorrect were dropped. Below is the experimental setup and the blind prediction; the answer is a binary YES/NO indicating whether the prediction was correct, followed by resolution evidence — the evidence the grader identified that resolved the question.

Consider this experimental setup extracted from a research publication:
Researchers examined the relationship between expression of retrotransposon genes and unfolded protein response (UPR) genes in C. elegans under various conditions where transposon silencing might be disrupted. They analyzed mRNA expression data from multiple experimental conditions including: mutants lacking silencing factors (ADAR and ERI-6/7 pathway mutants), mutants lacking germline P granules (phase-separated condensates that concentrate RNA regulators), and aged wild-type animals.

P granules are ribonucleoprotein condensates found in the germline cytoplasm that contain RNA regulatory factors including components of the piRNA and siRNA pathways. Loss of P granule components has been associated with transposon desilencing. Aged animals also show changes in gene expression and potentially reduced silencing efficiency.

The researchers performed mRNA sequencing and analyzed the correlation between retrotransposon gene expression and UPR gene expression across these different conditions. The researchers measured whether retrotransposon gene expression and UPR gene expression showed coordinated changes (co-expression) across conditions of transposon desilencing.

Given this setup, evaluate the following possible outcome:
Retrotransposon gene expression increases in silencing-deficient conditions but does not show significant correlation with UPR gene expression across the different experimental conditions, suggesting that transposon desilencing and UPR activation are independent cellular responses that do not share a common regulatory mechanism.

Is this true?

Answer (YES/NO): NO